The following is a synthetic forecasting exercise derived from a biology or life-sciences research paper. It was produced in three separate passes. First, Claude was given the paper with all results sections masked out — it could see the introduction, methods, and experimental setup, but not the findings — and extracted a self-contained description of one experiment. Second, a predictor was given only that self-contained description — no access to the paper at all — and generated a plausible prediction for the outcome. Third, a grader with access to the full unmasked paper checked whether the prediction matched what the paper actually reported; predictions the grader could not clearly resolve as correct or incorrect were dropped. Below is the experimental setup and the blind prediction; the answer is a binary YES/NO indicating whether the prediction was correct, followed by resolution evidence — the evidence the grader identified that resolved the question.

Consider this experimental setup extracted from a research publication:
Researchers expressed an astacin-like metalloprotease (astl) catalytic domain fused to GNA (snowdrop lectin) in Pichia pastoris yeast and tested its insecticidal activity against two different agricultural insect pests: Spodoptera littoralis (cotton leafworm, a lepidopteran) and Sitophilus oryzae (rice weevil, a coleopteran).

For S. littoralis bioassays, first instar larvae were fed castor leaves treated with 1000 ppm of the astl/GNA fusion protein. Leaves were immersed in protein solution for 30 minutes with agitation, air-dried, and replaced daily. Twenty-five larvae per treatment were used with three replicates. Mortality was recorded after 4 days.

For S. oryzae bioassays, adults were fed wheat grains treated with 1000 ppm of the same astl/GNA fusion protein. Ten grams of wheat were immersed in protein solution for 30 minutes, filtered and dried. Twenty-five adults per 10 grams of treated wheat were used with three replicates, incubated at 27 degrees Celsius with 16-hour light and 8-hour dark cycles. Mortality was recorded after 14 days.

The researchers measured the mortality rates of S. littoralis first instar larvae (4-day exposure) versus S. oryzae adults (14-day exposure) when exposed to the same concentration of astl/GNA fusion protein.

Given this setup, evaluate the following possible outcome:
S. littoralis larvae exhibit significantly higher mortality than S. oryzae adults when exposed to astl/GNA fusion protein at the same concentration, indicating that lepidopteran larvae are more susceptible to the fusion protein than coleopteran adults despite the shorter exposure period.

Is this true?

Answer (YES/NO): YES